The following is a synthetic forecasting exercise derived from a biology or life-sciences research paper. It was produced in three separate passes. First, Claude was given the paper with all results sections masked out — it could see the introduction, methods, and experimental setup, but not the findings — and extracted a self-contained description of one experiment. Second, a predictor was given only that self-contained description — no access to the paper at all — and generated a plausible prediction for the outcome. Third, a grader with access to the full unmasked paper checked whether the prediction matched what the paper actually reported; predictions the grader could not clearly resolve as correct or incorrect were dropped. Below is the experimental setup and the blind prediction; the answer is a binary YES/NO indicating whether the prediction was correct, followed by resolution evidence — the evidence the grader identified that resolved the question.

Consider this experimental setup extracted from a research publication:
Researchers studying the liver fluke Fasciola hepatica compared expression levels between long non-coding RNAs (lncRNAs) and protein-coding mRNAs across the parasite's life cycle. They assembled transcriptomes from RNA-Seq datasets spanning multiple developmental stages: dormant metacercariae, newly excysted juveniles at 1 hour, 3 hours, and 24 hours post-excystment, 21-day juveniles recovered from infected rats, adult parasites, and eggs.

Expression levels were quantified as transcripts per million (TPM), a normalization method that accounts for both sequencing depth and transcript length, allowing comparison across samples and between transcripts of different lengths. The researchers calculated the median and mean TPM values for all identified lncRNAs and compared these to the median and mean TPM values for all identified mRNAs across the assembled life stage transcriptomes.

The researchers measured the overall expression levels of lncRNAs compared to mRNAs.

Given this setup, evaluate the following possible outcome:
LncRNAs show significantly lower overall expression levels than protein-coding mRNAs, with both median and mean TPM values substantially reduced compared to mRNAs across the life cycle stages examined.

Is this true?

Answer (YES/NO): YES